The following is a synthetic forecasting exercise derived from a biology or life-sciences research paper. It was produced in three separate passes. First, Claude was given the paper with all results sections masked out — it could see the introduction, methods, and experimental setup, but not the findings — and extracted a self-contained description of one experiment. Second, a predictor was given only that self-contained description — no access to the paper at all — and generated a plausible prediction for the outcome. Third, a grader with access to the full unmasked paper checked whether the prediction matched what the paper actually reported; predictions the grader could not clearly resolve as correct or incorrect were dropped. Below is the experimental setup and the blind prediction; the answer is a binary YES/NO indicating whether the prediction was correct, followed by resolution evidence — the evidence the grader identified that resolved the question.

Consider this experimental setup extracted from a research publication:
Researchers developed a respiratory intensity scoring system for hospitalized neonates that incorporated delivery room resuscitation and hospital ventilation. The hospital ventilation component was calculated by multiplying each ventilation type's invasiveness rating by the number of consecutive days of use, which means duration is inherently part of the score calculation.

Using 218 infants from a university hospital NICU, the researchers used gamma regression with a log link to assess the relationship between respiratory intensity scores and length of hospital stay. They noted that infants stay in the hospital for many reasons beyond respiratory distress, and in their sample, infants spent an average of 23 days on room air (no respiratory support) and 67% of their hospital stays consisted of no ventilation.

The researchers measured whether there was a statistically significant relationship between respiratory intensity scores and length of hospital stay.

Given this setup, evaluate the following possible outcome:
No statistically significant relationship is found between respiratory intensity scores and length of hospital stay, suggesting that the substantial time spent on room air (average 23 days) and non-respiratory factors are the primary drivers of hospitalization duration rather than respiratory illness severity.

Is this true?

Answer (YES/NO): NO